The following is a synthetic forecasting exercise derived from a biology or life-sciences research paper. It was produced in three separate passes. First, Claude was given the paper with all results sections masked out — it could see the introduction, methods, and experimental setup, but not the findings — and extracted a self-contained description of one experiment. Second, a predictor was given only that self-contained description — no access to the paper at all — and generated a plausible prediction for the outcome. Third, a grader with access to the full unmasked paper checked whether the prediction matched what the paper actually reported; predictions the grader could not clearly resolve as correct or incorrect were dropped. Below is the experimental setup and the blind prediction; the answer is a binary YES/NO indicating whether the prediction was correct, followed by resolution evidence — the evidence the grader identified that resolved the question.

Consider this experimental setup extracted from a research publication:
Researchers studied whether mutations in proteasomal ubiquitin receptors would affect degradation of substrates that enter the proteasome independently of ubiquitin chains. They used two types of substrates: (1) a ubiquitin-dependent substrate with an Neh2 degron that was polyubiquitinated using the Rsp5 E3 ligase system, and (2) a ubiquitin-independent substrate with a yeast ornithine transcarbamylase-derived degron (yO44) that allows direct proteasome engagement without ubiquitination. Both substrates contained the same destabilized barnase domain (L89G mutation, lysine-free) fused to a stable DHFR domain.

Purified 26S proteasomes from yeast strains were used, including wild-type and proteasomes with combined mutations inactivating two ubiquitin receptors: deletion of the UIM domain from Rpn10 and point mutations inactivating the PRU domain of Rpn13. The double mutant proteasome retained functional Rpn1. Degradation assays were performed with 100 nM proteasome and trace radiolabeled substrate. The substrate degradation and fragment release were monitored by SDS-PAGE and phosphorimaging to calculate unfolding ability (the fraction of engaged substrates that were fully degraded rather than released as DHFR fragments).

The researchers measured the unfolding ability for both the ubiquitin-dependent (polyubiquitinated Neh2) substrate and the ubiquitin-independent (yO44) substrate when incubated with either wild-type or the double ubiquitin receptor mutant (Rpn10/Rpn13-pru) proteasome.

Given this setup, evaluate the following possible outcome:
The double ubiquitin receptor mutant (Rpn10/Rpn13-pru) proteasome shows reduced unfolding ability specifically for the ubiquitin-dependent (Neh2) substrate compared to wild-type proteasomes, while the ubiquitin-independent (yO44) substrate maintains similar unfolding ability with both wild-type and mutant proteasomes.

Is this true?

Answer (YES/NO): YES